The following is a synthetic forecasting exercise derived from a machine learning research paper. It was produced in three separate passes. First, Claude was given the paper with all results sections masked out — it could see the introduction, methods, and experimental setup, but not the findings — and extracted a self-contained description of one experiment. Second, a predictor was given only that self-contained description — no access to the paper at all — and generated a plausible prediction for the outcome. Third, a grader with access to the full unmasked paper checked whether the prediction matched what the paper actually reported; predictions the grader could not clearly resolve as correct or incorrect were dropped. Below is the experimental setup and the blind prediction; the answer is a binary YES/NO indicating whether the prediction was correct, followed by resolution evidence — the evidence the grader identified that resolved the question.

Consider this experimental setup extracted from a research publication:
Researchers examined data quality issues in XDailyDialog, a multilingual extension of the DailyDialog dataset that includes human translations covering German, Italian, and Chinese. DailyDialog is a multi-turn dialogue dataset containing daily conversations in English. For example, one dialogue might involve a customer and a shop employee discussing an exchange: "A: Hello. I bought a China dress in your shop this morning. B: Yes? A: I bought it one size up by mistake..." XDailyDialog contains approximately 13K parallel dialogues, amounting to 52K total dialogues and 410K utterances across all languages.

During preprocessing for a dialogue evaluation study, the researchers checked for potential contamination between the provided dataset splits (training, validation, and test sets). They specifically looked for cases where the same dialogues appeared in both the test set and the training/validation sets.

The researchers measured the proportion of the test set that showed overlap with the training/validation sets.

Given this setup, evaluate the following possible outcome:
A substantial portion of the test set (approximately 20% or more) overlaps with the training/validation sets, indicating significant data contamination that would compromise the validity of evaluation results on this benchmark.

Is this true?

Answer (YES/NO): YES